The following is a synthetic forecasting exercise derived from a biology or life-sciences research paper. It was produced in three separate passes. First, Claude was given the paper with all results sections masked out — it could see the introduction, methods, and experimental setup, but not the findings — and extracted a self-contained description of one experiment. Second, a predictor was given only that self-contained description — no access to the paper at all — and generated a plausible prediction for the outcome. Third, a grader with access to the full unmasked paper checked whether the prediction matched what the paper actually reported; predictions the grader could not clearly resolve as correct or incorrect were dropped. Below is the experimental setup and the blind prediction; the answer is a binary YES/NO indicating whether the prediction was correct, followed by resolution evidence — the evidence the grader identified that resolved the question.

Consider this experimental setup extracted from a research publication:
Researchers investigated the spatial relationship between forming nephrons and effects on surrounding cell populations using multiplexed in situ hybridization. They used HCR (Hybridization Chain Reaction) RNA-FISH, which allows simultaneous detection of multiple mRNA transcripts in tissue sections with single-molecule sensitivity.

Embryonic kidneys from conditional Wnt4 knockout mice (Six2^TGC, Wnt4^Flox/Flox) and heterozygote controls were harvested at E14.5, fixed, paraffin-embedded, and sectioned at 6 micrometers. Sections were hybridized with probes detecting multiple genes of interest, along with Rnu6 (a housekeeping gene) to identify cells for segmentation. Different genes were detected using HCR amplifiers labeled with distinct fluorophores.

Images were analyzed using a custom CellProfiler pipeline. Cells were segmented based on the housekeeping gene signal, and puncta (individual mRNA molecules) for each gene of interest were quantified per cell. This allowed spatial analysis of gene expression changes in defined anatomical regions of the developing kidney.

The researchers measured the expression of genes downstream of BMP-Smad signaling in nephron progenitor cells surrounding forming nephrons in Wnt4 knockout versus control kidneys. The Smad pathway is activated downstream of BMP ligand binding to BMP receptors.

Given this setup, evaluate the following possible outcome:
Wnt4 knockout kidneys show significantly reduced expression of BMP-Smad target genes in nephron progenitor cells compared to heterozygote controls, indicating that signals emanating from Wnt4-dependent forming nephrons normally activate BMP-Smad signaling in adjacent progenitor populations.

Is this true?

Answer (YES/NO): YES